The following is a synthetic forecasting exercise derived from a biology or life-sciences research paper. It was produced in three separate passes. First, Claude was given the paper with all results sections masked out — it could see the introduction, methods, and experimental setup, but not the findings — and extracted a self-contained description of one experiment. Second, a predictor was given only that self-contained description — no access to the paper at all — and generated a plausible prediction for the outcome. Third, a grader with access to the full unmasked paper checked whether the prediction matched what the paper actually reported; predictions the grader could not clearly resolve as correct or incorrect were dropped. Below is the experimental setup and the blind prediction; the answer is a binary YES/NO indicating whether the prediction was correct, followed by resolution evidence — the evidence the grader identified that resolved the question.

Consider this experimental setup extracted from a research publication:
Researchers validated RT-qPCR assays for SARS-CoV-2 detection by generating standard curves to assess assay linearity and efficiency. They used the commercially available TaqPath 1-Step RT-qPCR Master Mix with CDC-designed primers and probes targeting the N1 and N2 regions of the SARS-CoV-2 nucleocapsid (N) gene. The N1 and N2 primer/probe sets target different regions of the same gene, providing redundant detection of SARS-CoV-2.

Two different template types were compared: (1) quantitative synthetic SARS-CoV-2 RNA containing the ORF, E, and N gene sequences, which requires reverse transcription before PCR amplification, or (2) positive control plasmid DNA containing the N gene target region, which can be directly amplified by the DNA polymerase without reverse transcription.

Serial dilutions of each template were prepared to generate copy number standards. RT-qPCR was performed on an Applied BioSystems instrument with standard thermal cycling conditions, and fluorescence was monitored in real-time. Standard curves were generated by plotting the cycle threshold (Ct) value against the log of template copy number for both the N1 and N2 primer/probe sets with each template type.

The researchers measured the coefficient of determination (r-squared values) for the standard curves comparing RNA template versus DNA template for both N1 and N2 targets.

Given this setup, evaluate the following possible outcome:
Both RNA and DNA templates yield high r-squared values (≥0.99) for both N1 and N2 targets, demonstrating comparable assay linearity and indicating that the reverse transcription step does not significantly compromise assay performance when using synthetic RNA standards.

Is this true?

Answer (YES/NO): YES